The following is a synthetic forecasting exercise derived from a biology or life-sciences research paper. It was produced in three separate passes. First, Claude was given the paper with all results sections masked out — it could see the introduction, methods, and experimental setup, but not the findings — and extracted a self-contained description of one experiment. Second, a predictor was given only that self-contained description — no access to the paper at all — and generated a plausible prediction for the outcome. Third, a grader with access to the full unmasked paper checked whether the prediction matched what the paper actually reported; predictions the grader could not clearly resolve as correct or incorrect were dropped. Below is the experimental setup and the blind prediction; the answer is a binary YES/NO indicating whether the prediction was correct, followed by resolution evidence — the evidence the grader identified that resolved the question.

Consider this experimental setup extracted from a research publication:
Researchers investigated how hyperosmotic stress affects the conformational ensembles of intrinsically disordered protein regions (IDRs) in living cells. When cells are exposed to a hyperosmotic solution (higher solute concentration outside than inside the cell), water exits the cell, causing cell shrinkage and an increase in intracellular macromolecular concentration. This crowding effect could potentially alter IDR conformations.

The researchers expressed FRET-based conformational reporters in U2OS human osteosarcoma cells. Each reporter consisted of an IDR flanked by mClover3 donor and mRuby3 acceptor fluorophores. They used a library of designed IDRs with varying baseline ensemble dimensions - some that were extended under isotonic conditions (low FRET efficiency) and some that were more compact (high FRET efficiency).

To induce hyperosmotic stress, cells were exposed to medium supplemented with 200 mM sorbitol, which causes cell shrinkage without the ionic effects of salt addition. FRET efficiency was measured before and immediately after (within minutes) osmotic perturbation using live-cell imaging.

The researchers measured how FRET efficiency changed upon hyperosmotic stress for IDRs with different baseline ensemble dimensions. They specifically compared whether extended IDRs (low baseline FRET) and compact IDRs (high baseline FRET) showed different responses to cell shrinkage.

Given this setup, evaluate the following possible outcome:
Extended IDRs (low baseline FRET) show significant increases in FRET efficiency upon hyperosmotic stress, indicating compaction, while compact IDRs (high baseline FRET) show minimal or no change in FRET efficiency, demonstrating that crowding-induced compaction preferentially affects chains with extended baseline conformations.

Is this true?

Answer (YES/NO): NO